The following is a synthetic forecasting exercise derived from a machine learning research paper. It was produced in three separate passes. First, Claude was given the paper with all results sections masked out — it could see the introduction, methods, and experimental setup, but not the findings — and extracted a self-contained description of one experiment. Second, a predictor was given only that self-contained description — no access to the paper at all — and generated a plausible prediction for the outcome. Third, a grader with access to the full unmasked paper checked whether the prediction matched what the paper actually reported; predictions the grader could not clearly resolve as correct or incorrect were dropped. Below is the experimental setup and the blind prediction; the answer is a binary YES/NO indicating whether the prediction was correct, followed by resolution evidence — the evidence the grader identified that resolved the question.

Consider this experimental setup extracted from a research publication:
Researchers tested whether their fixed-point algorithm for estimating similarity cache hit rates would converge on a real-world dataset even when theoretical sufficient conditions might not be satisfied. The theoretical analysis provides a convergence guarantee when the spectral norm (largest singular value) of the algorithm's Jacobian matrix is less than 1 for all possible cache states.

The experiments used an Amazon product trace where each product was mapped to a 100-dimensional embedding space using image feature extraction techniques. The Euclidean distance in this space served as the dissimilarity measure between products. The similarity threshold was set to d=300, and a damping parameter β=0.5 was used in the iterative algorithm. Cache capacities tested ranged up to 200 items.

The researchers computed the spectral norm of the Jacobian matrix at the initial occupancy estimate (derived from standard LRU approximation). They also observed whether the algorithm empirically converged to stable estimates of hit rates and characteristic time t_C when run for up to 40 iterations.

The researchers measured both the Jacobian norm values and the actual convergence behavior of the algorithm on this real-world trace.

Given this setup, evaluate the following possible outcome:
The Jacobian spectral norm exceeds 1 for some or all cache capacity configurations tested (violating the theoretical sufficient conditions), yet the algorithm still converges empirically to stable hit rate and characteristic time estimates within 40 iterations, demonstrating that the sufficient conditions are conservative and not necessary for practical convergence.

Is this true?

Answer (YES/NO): YES